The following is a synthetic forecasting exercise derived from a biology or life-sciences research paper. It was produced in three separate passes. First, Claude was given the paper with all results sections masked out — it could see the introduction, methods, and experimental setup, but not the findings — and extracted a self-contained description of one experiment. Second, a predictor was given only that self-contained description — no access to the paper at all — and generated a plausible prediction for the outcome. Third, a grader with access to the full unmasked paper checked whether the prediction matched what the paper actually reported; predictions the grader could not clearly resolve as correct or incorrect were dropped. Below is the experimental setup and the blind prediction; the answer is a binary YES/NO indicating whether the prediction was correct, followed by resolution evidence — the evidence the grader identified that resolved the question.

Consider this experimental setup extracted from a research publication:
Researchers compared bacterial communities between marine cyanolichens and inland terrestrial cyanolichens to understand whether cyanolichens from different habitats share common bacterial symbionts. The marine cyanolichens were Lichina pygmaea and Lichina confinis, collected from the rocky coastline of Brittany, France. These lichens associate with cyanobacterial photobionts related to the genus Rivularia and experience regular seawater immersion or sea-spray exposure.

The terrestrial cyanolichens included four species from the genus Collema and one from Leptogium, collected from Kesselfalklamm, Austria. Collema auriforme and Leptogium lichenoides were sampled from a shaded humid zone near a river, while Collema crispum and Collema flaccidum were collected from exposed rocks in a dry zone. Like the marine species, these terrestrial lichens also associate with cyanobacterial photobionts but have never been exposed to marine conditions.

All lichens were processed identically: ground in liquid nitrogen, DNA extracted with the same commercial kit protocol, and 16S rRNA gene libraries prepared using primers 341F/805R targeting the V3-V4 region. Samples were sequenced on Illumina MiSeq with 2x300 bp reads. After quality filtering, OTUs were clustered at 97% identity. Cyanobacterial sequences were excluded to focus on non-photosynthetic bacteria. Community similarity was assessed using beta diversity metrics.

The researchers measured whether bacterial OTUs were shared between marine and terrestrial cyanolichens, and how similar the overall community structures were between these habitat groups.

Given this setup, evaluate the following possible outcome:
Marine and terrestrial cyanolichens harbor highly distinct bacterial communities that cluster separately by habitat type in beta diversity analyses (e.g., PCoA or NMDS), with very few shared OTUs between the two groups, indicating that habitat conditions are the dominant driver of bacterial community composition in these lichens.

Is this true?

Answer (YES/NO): YES